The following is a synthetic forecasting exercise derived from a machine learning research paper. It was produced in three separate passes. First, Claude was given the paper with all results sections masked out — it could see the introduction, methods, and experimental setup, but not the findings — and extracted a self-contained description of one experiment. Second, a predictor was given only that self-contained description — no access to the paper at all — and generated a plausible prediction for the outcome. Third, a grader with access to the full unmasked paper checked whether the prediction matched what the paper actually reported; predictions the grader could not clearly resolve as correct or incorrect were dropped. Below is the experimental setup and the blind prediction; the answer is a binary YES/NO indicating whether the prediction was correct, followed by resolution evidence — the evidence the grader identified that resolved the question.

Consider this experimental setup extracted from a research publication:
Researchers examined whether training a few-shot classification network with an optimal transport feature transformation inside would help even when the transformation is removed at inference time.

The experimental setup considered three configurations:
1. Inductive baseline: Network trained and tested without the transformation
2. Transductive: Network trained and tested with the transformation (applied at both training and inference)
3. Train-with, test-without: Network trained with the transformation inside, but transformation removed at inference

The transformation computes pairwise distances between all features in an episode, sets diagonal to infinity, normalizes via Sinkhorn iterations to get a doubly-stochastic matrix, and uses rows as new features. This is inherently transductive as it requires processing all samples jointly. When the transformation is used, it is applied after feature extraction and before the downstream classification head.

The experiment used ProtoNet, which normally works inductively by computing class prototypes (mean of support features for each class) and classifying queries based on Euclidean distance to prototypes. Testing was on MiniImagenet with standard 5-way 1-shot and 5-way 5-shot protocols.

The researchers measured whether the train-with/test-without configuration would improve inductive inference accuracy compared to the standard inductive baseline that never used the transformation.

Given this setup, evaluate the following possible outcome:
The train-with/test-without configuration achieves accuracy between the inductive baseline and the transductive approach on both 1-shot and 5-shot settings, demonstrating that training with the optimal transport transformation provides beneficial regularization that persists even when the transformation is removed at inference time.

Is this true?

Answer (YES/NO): YES